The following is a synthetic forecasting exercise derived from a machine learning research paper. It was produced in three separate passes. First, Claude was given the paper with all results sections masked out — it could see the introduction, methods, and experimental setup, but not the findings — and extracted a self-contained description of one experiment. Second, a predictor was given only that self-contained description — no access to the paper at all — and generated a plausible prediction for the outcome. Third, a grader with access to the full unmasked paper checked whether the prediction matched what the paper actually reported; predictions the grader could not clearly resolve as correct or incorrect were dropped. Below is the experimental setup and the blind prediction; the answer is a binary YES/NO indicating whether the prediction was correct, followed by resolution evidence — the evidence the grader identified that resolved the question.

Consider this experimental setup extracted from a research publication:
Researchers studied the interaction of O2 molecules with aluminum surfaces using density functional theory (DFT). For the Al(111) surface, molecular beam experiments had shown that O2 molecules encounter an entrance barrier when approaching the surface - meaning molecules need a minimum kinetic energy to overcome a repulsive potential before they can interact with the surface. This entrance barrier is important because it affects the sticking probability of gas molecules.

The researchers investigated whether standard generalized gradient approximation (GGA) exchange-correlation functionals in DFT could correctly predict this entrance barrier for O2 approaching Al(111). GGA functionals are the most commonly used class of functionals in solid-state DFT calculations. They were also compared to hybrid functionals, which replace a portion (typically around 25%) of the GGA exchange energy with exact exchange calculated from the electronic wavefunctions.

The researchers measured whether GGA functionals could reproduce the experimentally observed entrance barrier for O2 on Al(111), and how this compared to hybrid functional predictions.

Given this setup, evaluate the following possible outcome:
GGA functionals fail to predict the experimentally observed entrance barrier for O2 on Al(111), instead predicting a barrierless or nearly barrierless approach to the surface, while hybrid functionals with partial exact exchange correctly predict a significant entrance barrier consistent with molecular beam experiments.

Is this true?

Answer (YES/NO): YES